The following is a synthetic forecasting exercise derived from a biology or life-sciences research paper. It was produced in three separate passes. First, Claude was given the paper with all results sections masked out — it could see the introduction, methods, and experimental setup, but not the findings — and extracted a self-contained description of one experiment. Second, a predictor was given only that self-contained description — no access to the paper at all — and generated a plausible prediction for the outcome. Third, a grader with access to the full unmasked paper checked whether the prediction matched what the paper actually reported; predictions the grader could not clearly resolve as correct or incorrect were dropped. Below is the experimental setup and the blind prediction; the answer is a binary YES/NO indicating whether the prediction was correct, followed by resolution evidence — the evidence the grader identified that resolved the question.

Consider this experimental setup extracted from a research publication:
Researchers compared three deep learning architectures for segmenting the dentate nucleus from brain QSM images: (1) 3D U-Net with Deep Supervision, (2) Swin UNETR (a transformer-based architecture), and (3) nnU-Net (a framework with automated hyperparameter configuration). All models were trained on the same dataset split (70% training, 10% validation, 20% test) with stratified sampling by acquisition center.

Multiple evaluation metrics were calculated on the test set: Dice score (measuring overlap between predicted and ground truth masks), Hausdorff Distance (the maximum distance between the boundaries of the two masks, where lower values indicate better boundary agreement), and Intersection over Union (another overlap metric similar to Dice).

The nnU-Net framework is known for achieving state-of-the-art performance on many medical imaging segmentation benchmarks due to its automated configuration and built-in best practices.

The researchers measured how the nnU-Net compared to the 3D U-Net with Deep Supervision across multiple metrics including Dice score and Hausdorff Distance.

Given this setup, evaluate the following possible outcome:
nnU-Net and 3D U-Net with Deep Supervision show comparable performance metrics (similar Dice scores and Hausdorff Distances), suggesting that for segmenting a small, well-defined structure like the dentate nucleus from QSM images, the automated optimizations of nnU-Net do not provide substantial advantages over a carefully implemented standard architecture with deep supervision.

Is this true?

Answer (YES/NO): NO